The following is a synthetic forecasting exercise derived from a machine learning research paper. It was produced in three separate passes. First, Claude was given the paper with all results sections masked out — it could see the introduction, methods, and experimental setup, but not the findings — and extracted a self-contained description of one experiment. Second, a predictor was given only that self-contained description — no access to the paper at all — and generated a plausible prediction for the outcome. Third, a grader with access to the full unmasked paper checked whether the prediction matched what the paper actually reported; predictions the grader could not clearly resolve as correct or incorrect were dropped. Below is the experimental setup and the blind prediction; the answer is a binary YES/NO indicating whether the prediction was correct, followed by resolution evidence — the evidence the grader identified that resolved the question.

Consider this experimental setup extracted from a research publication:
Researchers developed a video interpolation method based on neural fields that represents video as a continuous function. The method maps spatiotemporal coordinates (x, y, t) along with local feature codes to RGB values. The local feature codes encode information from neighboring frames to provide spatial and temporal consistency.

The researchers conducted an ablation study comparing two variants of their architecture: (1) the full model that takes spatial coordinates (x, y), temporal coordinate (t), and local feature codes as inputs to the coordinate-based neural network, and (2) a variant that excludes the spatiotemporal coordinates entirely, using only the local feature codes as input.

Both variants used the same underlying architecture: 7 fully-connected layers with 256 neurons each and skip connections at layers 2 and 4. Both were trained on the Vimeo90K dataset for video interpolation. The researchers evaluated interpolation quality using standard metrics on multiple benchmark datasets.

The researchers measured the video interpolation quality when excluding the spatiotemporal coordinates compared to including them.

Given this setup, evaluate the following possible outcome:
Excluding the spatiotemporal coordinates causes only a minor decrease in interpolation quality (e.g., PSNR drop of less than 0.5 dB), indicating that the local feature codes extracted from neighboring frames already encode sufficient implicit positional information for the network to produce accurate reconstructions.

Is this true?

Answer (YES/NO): YES